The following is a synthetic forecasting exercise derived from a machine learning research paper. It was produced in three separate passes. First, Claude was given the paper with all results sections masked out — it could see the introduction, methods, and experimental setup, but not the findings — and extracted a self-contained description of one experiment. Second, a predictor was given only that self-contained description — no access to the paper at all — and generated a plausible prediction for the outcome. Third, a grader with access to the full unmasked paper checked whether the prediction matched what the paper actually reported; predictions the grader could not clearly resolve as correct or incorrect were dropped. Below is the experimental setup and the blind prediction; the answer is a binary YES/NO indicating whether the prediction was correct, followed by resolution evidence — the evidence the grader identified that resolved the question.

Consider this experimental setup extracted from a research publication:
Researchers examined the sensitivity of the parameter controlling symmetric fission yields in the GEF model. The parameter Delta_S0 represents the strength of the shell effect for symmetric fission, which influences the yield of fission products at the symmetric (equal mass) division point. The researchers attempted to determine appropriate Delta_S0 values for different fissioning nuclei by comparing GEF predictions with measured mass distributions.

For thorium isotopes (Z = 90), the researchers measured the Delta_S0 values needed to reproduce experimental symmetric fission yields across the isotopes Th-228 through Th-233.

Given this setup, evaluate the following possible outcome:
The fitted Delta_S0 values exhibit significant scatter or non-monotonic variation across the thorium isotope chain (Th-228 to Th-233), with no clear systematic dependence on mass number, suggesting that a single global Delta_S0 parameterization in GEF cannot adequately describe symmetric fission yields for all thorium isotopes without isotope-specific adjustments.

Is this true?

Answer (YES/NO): NO